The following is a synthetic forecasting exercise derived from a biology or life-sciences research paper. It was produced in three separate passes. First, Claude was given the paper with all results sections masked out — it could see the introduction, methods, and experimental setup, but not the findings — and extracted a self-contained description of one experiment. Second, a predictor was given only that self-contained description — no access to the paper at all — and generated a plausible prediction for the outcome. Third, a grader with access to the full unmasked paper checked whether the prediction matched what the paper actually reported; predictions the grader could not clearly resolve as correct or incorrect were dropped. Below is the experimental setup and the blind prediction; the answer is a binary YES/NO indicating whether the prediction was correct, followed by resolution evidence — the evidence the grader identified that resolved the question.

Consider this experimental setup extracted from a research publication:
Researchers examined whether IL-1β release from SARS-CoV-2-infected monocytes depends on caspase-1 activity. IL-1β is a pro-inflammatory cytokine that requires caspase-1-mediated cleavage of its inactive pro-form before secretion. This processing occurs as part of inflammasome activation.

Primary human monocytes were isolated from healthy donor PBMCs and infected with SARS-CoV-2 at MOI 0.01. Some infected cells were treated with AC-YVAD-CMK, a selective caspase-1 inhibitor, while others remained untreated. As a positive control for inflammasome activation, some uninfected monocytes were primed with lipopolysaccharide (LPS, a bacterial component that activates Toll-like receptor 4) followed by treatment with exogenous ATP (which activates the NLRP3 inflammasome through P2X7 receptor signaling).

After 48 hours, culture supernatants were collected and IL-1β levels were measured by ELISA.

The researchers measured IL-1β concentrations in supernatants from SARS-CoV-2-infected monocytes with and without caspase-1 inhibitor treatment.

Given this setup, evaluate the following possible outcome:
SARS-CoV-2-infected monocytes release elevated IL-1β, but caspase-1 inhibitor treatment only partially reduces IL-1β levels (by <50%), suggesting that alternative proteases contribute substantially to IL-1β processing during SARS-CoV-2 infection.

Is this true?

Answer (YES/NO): NO